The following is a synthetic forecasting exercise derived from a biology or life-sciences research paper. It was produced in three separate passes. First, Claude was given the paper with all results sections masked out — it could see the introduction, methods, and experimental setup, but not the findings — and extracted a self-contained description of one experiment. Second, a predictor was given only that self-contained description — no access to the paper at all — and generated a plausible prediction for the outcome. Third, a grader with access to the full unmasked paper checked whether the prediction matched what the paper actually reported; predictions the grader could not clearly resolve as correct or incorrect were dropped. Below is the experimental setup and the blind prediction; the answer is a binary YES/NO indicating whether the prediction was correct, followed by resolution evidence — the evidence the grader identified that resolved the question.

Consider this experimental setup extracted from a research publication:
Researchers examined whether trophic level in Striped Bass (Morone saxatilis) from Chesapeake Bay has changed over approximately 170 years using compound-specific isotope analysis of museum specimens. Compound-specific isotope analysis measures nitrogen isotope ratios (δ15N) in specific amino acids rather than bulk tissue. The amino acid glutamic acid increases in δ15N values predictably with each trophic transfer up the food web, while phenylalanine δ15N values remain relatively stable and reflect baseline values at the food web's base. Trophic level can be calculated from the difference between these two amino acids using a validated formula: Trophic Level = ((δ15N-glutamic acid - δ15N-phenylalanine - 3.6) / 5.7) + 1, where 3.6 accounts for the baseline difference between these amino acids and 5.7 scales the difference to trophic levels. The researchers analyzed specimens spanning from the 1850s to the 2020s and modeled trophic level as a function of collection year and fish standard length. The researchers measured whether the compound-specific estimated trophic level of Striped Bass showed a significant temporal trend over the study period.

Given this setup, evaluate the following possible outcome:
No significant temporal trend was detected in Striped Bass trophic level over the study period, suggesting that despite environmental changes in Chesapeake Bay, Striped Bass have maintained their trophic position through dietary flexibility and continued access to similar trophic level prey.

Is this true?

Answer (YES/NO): YES